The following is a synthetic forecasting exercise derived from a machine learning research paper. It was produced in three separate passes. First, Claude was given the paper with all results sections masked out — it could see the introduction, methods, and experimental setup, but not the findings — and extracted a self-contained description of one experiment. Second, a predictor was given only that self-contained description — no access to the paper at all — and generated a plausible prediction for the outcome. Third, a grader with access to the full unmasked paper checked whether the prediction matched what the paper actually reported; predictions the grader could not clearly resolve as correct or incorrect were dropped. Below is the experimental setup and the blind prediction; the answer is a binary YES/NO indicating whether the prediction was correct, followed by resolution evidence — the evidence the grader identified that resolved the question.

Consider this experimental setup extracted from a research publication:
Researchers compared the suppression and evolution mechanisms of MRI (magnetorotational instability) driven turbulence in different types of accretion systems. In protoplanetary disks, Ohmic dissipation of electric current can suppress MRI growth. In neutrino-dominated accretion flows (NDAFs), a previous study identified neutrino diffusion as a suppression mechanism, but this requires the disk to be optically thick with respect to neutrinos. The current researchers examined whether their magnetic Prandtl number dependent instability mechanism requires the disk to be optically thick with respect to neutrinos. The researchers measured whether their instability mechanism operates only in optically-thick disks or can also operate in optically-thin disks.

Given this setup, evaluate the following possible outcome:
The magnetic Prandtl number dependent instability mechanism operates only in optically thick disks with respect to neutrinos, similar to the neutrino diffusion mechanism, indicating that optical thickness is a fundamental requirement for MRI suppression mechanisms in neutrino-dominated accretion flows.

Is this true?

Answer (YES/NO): NO